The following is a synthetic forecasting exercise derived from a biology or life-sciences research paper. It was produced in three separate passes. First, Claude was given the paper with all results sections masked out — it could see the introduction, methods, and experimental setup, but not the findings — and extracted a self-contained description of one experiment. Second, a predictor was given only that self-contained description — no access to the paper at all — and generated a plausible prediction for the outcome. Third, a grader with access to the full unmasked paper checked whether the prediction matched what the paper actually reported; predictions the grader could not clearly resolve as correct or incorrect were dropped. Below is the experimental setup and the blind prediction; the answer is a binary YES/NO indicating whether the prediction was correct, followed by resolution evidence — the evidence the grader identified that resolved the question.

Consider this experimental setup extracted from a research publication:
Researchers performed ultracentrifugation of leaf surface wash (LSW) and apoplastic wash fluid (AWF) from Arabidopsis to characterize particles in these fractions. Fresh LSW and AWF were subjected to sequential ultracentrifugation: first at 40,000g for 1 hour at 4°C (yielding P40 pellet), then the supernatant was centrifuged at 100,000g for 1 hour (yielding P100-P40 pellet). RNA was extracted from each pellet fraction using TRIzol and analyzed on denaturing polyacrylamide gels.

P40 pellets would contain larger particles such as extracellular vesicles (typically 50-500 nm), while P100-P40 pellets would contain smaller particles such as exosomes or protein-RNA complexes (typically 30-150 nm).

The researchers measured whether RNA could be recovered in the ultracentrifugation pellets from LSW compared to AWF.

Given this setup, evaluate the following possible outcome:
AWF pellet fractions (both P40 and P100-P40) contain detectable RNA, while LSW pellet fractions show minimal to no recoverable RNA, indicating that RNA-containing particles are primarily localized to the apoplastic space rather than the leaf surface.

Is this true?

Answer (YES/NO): NO